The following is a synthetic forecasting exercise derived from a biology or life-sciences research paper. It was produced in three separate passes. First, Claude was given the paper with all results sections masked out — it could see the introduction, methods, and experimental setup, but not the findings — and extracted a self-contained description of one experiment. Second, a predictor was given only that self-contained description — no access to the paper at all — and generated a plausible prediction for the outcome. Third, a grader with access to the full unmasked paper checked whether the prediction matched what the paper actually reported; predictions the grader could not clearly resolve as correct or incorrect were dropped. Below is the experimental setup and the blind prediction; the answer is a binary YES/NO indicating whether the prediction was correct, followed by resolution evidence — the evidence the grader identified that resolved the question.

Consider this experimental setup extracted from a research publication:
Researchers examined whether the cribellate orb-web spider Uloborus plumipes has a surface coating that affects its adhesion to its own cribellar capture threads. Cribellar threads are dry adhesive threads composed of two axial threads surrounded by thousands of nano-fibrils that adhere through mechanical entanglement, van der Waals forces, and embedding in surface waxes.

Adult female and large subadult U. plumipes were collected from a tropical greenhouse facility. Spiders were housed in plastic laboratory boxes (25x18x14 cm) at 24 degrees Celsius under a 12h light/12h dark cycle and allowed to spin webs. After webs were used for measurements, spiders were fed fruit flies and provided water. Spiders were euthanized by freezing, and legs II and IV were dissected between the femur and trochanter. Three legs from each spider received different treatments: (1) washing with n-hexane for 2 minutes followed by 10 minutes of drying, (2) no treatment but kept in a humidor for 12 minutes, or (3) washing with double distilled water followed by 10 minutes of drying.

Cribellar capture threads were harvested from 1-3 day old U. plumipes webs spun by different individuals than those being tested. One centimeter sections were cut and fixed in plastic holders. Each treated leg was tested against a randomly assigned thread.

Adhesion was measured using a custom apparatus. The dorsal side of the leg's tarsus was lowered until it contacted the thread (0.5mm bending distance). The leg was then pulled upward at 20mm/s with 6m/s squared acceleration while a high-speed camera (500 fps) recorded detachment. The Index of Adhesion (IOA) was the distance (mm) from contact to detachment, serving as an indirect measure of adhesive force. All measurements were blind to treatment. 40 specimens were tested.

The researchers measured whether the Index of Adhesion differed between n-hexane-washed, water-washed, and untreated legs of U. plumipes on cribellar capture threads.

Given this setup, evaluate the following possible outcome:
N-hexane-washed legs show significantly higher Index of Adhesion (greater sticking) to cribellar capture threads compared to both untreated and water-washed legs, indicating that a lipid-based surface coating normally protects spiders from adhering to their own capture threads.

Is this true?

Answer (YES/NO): NO